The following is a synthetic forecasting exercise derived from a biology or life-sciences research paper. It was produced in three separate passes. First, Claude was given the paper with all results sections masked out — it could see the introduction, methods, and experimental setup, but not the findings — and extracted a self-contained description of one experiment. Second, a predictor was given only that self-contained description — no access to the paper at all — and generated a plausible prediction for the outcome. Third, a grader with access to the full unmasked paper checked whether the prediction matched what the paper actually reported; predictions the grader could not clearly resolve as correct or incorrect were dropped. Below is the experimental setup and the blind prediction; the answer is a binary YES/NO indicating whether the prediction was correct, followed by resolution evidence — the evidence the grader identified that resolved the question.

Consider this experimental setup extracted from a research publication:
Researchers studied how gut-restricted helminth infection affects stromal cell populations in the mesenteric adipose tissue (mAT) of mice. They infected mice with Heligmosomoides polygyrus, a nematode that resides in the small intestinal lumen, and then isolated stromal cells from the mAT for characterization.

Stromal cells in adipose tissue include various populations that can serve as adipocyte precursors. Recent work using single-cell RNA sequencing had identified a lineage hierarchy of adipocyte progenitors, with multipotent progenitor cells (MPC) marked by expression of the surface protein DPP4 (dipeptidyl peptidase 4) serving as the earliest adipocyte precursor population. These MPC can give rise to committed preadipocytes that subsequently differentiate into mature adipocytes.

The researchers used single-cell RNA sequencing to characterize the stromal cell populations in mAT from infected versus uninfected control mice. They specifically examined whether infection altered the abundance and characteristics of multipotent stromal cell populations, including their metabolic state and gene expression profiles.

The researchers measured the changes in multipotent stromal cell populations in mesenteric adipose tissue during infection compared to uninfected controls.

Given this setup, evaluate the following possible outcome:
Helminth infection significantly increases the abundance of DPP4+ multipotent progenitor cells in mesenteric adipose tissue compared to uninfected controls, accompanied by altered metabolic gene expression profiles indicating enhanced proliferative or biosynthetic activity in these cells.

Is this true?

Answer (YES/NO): YES